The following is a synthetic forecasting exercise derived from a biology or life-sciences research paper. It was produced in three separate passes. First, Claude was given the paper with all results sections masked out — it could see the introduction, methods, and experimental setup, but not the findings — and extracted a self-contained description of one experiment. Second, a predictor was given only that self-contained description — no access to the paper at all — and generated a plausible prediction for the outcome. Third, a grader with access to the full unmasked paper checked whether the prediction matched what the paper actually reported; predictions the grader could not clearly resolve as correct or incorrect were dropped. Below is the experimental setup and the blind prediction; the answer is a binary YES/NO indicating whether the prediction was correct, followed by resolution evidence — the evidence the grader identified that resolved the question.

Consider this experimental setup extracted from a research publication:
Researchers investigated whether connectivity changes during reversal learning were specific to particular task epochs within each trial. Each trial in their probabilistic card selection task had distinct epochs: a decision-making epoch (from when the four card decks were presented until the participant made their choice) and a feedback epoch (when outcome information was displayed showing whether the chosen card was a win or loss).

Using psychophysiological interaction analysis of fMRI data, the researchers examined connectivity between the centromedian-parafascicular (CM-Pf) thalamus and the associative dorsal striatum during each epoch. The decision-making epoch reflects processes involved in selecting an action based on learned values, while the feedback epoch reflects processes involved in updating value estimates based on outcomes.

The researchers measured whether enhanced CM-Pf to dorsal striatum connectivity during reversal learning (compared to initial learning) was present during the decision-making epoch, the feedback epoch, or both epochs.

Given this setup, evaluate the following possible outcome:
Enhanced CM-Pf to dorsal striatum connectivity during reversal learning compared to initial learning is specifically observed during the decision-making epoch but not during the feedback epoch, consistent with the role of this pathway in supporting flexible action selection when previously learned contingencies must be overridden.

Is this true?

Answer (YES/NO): NO